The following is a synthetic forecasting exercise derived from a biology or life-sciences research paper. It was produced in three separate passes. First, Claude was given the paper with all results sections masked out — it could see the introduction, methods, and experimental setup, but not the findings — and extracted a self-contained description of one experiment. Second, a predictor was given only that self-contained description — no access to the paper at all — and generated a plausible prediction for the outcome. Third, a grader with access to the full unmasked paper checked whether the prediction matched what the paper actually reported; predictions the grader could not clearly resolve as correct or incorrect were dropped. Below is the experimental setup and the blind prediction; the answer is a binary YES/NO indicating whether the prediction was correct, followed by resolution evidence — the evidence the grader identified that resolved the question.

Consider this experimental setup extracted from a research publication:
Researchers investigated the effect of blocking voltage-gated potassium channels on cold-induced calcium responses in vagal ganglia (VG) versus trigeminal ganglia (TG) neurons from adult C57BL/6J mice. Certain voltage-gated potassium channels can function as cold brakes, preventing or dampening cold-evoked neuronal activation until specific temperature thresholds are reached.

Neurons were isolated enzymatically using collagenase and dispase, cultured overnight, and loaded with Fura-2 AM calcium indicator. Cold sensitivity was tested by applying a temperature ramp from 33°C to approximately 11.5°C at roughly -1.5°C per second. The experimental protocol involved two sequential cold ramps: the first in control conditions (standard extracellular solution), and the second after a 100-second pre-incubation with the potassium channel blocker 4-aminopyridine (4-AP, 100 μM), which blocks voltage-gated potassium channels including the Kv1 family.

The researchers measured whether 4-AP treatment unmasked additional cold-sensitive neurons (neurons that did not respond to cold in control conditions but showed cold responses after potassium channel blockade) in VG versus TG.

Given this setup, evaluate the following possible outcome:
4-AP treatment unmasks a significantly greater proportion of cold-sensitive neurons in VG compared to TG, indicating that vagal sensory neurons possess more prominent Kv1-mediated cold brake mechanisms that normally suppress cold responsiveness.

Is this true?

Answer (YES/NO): NO